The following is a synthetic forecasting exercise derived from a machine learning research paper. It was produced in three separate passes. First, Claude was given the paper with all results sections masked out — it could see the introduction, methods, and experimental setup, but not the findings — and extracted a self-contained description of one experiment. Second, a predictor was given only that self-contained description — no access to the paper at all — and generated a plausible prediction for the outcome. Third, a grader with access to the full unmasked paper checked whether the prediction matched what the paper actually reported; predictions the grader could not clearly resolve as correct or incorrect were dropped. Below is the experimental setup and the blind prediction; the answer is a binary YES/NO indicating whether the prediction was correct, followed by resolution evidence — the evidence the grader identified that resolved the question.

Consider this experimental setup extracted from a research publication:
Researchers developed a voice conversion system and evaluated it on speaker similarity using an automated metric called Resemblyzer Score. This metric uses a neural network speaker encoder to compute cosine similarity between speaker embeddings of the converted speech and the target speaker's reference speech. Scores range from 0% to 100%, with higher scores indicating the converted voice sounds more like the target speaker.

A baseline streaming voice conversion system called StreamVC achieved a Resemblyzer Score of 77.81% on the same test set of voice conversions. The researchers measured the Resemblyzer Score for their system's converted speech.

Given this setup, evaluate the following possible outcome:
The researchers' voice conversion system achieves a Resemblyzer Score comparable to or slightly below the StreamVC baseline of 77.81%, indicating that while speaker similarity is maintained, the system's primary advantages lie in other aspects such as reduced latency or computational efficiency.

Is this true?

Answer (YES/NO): YES